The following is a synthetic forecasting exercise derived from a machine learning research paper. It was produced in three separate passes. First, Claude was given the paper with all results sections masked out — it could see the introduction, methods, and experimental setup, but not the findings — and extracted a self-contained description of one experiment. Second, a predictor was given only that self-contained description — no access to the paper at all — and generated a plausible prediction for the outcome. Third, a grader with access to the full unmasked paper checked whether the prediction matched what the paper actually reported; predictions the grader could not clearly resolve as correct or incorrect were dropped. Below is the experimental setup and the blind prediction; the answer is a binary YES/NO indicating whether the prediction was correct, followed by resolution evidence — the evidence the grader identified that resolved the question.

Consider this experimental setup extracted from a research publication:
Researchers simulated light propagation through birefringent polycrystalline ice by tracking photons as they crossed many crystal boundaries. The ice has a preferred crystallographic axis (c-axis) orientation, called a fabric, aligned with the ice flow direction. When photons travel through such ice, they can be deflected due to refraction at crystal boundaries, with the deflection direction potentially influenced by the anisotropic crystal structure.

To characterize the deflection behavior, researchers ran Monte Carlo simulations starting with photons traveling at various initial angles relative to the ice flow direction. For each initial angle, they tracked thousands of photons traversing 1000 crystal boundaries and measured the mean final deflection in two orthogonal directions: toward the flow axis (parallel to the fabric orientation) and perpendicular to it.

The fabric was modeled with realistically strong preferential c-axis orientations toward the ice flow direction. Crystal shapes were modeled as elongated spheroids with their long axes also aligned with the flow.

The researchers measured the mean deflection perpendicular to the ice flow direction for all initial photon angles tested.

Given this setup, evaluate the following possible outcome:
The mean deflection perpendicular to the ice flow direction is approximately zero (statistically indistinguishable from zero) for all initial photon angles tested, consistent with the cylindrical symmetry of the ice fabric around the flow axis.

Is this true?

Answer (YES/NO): YES